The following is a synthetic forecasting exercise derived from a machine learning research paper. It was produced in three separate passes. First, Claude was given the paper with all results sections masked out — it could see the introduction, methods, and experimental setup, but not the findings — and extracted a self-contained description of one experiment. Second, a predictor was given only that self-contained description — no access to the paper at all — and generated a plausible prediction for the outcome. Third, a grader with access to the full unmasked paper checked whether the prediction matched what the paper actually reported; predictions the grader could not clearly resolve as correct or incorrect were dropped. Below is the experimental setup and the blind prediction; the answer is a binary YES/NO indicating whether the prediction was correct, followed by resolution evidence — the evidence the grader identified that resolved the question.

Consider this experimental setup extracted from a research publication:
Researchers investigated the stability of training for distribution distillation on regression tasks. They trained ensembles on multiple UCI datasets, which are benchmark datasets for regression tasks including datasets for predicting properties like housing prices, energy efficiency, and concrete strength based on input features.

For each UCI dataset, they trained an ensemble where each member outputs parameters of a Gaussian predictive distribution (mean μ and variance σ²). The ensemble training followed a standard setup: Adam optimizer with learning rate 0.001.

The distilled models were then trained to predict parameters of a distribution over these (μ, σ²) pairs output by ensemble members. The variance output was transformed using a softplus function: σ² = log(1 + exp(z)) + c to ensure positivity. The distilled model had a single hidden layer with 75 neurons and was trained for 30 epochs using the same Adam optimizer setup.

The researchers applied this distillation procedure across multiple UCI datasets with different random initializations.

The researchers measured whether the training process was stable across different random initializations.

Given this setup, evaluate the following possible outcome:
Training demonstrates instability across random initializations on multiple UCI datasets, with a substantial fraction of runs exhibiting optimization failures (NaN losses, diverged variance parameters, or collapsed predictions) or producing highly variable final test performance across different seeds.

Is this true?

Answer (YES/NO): NO